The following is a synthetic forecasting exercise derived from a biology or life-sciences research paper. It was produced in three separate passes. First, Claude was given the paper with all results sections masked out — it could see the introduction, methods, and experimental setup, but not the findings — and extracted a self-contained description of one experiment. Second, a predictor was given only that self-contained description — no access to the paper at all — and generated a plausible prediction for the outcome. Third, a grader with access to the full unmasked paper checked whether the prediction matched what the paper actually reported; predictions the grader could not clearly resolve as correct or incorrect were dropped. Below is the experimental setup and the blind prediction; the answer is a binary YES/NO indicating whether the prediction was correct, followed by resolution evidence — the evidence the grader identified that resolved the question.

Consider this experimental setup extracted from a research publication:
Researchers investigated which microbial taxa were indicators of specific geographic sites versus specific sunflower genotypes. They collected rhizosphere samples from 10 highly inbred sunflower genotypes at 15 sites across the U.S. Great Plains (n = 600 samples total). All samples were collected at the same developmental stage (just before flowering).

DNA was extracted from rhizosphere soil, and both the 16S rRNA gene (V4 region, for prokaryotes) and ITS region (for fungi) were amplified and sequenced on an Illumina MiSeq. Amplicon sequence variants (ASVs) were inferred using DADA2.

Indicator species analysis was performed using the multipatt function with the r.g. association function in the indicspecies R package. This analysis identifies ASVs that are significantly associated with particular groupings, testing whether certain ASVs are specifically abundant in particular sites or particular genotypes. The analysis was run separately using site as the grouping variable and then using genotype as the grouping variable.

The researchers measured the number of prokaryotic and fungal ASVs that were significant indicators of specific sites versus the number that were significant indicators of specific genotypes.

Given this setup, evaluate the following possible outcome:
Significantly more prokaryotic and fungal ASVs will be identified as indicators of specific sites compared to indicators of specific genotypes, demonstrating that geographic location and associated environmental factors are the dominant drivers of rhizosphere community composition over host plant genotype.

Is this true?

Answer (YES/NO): YES